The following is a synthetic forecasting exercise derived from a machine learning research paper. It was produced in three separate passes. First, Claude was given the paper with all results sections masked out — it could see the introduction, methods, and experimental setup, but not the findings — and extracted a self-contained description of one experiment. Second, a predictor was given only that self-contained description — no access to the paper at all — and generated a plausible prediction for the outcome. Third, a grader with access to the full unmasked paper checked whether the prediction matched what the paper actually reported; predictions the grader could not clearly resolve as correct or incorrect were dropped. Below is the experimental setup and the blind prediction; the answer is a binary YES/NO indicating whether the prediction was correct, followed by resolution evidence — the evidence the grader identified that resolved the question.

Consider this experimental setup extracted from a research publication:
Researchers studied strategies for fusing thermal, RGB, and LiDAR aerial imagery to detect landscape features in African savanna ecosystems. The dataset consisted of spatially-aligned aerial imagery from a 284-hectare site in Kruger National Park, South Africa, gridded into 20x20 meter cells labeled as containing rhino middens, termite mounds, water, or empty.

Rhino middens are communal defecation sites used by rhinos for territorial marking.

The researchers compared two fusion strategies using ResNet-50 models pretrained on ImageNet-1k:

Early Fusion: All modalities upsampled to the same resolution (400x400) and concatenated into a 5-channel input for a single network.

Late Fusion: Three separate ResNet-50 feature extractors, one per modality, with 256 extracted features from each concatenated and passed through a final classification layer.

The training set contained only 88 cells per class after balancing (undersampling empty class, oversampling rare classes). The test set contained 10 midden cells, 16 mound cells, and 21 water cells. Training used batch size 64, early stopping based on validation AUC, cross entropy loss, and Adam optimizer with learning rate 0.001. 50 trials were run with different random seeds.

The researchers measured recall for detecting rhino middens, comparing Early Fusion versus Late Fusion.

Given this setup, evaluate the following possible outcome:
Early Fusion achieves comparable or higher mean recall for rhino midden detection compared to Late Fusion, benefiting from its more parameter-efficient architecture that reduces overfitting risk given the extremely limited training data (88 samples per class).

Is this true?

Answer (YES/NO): YES